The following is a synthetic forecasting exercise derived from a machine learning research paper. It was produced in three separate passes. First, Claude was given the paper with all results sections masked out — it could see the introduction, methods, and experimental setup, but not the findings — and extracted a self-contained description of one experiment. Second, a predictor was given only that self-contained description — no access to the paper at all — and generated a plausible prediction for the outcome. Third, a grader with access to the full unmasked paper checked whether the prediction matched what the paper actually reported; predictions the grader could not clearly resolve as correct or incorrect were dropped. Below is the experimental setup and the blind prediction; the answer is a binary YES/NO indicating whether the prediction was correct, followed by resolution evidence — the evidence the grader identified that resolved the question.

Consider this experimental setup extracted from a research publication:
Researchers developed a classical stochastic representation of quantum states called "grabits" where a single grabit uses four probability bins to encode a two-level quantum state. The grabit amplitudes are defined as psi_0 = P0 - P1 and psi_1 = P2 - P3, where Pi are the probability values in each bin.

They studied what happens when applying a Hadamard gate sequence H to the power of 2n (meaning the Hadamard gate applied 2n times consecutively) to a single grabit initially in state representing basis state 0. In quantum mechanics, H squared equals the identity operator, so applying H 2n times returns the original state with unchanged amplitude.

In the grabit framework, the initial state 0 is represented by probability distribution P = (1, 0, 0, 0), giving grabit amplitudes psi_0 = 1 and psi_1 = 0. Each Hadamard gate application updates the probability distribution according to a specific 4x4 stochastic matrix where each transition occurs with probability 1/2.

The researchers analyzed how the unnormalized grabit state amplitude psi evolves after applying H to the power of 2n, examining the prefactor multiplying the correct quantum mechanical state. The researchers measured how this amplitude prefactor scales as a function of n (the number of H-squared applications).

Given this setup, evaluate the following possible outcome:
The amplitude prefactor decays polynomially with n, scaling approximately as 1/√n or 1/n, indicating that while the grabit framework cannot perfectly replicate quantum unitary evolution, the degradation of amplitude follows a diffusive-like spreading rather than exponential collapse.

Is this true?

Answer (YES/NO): NO